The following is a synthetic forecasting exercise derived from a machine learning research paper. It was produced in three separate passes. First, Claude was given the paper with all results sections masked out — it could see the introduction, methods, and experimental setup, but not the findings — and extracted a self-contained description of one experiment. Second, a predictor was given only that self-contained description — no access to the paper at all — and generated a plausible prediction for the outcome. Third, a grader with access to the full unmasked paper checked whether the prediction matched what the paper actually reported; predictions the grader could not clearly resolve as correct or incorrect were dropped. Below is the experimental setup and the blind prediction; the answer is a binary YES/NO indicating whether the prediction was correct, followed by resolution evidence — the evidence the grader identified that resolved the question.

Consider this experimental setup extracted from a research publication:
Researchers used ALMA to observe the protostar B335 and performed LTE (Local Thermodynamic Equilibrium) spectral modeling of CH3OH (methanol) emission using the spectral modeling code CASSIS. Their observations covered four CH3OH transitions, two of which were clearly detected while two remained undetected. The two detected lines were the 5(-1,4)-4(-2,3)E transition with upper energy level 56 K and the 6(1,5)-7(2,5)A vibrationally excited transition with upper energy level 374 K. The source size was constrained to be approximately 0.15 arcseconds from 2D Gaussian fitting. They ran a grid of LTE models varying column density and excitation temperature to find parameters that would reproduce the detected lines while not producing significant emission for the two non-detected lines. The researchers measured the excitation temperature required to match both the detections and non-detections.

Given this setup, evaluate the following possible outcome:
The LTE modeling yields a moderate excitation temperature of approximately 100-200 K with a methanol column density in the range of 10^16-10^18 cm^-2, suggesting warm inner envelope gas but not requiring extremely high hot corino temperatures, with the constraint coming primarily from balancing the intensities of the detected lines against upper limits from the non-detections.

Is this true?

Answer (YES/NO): NO